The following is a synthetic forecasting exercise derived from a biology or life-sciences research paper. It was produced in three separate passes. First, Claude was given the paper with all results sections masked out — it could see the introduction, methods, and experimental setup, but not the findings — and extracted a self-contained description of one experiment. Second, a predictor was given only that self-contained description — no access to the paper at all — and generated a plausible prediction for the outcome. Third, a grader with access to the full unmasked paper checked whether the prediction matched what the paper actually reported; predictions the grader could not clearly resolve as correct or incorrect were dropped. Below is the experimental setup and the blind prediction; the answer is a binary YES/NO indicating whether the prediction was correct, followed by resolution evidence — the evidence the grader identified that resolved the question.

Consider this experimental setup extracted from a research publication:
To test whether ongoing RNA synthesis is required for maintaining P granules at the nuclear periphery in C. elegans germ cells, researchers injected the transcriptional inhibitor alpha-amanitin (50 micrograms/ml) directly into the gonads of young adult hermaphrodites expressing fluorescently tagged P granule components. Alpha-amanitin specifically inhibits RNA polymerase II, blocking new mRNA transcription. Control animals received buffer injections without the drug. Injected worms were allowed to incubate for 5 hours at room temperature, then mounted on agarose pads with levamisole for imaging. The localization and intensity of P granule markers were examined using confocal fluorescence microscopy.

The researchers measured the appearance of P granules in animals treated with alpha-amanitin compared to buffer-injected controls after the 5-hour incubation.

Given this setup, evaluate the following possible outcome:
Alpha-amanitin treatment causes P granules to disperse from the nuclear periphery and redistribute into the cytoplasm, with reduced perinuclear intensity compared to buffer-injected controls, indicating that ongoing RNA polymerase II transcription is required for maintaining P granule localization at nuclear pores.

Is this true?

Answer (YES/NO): YES